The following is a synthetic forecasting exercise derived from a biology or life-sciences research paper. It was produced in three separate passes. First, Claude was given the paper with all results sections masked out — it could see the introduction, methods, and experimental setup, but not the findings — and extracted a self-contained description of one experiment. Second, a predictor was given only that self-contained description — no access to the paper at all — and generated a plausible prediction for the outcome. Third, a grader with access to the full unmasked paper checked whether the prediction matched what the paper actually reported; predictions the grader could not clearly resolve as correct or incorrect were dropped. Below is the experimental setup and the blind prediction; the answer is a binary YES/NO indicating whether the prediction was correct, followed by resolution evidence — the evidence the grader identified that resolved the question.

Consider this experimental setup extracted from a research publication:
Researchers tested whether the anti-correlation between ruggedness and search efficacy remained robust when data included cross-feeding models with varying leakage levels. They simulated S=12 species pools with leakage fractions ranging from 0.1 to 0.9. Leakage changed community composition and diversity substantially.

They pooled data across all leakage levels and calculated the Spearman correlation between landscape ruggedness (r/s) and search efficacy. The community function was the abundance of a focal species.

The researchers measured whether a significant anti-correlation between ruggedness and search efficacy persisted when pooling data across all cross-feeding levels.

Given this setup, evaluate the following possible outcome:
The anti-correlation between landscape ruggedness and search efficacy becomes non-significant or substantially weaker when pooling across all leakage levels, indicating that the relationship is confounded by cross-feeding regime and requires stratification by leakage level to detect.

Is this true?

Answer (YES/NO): NO